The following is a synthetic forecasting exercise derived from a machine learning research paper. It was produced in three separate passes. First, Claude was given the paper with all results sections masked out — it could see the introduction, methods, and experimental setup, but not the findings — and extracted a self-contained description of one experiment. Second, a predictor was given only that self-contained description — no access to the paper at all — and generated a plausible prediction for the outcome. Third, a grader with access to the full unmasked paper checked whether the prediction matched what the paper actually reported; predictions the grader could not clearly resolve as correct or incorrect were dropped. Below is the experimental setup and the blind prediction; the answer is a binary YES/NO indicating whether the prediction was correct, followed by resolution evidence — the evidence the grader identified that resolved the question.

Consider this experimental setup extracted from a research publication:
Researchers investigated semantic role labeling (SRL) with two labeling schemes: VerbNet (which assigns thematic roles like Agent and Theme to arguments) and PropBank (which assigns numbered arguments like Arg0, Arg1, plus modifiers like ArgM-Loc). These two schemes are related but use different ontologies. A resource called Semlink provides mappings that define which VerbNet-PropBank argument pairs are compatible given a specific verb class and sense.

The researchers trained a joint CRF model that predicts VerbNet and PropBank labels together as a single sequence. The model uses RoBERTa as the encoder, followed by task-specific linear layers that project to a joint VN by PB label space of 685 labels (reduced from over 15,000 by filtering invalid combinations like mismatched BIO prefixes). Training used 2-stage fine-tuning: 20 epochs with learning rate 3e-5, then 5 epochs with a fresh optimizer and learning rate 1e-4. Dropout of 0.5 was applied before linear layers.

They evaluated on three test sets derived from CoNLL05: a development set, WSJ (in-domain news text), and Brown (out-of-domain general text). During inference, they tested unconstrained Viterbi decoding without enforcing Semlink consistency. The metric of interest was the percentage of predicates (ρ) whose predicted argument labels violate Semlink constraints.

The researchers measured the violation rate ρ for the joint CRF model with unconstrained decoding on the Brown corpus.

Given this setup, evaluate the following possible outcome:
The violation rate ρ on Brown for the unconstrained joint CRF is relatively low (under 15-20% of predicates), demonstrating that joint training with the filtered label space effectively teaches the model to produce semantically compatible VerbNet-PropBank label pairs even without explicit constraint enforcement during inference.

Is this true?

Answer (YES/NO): YES